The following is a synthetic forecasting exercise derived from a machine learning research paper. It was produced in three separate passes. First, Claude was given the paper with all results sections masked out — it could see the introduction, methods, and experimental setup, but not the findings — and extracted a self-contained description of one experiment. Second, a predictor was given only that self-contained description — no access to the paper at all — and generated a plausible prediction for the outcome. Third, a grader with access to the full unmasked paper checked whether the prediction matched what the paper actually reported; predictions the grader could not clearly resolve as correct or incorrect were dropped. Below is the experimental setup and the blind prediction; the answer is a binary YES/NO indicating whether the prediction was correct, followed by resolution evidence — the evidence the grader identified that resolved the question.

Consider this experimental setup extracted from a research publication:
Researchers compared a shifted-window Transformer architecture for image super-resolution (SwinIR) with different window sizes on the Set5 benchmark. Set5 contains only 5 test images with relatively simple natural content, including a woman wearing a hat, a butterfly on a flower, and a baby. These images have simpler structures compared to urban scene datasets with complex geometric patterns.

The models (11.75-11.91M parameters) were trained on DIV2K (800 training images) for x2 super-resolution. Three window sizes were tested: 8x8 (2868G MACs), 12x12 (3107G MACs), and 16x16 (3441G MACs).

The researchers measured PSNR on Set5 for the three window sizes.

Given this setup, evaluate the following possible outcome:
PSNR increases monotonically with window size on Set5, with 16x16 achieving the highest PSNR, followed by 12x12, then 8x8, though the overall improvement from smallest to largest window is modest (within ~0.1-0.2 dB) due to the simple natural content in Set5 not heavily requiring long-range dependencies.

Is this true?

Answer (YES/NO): YES